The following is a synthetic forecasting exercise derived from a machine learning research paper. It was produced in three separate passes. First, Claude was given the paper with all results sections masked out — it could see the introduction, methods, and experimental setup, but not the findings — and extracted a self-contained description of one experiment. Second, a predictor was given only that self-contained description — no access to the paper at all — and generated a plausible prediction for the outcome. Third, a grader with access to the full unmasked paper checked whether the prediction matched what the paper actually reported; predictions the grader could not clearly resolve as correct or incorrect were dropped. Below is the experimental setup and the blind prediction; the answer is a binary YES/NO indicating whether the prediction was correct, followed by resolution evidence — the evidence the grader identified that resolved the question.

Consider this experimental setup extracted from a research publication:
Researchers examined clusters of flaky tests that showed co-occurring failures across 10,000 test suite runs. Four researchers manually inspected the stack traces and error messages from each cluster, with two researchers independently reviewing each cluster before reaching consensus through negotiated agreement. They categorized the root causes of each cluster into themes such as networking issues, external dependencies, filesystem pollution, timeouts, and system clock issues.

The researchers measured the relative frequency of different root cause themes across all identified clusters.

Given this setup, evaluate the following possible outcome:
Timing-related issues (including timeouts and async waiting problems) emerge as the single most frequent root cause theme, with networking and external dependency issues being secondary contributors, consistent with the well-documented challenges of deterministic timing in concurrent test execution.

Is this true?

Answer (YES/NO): NO